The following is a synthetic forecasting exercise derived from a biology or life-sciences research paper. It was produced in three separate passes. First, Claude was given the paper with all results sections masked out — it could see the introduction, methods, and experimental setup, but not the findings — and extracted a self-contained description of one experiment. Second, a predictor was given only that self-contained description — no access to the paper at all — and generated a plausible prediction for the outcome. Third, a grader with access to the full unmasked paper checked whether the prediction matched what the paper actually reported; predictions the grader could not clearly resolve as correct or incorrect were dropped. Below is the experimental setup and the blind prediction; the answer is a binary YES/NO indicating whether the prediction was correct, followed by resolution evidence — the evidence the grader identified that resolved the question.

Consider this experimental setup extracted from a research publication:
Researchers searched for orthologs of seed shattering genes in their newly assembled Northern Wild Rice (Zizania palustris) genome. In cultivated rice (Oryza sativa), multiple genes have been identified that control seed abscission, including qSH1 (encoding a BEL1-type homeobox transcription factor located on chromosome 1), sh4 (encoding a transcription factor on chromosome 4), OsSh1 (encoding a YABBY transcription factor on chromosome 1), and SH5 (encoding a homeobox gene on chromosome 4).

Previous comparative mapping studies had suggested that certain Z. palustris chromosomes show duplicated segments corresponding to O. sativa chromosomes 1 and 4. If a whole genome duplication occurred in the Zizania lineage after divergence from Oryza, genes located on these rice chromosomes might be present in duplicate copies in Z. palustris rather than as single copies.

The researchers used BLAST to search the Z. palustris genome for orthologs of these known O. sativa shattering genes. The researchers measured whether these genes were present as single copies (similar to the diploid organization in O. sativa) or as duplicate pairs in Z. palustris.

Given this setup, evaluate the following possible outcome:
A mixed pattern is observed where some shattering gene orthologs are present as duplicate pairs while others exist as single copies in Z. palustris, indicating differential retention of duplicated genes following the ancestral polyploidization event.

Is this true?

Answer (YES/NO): NO